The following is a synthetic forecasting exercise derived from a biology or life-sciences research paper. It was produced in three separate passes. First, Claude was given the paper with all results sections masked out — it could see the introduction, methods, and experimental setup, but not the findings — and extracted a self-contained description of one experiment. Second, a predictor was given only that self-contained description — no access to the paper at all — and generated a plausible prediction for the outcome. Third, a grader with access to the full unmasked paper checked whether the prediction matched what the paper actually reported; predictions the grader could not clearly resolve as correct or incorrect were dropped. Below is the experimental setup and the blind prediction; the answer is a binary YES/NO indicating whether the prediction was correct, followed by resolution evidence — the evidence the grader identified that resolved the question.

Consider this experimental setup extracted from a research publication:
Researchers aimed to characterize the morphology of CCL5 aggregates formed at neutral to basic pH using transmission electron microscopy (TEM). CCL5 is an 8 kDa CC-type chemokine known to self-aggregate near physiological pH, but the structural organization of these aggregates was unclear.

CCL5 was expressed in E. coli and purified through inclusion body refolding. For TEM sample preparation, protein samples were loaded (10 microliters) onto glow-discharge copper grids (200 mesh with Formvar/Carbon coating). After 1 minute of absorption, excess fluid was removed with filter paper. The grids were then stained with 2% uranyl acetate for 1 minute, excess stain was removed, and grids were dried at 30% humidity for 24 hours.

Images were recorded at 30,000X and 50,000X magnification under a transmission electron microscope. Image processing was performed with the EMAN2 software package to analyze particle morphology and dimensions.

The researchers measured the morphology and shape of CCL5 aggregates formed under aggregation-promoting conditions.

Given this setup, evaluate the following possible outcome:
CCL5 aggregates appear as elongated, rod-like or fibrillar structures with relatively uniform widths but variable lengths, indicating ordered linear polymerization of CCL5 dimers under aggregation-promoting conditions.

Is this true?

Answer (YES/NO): NO